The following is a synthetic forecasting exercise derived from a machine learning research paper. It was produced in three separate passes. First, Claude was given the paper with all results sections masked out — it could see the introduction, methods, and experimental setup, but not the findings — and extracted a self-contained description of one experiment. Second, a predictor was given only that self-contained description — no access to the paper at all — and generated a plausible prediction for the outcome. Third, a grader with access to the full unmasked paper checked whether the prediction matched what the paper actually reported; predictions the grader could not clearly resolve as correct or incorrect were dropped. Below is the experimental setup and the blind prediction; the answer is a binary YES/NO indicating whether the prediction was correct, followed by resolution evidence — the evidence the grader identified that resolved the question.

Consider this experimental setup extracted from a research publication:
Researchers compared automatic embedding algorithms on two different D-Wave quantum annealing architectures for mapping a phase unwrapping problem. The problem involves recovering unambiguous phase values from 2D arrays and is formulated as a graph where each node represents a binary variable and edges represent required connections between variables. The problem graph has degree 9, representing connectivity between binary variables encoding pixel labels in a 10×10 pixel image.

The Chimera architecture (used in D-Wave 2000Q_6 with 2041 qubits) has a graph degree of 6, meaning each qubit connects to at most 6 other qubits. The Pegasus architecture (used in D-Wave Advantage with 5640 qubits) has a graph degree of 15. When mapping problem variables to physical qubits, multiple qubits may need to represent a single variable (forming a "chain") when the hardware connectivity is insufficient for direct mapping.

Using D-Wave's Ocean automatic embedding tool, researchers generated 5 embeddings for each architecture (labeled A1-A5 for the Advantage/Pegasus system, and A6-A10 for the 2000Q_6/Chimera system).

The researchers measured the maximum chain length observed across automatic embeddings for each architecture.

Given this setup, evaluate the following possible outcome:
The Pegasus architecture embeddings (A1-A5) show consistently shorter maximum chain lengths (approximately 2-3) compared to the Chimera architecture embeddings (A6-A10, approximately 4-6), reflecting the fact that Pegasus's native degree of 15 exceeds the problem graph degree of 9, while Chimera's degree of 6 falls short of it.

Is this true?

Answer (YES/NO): NO